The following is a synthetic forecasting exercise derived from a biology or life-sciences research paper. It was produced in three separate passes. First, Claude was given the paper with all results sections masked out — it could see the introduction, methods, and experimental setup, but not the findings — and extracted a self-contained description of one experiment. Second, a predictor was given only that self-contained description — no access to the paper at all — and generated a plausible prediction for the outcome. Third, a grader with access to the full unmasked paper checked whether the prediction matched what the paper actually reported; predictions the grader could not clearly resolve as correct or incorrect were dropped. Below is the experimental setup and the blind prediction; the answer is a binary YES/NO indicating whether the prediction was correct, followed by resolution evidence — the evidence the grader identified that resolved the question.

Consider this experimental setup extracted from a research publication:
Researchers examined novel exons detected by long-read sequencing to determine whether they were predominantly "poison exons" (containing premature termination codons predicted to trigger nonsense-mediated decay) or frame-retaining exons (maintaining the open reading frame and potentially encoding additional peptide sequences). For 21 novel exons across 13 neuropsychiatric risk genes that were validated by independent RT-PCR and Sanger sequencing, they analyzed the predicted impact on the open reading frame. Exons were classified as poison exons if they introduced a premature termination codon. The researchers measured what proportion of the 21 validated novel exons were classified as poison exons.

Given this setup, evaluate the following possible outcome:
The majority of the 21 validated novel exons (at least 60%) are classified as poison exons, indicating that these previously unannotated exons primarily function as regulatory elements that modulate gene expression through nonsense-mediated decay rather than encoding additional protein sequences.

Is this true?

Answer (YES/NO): YES